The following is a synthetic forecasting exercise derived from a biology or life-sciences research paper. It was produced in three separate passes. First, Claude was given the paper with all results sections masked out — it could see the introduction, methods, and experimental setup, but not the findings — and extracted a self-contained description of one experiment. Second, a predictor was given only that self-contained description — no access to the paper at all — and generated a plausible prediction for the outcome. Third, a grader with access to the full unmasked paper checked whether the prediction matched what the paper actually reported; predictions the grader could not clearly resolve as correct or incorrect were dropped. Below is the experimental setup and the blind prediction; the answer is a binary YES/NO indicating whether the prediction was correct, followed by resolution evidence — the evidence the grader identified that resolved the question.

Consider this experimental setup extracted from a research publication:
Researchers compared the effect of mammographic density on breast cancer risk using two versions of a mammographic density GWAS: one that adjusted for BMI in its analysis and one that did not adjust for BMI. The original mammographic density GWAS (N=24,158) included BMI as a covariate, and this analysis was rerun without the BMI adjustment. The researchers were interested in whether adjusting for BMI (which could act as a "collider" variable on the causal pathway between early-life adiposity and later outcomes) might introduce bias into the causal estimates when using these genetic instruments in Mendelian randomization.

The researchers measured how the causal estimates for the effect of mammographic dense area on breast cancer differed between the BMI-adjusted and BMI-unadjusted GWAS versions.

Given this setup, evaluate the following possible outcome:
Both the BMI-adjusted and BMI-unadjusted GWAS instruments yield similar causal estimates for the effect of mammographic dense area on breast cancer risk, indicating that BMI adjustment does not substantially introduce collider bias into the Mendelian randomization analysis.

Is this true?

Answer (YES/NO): NO